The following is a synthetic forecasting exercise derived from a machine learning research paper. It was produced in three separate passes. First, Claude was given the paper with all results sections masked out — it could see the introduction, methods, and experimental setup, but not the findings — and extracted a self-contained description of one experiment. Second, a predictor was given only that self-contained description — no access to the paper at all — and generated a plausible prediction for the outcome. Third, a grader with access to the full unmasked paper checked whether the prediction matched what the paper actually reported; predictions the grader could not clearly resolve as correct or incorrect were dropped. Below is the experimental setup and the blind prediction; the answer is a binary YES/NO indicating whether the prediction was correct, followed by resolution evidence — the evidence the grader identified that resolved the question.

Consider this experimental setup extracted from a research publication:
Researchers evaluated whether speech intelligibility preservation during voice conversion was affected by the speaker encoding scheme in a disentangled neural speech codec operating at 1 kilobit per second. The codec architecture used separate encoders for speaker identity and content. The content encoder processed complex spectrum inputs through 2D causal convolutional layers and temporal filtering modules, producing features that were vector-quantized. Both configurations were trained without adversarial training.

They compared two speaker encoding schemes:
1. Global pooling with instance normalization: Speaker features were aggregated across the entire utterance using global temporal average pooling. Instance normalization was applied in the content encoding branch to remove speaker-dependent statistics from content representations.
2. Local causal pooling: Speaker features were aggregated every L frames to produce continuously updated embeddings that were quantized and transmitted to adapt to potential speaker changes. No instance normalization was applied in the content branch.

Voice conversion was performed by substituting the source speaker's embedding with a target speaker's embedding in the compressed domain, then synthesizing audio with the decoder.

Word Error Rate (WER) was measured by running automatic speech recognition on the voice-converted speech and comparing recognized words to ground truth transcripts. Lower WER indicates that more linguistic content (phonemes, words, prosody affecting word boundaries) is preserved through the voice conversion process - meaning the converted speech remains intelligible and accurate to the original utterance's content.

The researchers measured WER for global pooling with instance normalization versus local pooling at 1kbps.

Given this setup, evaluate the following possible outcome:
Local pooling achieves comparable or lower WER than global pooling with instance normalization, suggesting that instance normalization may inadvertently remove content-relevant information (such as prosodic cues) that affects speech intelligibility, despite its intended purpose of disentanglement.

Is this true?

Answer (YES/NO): NO